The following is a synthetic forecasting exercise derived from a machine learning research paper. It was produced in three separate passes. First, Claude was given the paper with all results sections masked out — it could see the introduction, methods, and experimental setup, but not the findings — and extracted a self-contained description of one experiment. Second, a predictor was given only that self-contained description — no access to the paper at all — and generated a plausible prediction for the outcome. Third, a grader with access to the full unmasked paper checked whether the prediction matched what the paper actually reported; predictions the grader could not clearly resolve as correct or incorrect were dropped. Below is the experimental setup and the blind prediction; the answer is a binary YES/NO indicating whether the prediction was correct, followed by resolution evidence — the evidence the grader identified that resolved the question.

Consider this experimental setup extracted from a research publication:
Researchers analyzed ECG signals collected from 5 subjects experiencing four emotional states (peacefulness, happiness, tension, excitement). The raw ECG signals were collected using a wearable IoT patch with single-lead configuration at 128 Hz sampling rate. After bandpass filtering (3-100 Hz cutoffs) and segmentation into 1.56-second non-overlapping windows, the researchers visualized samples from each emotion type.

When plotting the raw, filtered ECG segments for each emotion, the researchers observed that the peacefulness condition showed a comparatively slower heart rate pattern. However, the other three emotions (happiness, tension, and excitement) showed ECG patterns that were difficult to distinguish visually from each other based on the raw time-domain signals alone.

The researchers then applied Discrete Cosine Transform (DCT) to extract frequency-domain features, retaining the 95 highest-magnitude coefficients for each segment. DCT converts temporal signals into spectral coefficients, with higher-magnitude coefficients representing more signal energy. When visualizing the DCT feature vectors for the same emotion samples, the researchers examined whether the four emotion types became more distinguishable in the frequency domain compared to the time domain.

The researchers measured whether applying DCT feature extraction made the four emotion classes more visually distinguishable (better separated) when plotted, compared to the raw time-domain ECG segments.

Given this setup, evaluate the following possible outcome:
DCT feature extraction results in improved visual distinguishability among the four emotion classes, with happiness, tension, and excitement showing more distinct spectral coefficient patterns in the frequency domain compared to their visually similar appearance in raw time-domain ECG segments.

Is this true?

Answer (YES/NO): YES